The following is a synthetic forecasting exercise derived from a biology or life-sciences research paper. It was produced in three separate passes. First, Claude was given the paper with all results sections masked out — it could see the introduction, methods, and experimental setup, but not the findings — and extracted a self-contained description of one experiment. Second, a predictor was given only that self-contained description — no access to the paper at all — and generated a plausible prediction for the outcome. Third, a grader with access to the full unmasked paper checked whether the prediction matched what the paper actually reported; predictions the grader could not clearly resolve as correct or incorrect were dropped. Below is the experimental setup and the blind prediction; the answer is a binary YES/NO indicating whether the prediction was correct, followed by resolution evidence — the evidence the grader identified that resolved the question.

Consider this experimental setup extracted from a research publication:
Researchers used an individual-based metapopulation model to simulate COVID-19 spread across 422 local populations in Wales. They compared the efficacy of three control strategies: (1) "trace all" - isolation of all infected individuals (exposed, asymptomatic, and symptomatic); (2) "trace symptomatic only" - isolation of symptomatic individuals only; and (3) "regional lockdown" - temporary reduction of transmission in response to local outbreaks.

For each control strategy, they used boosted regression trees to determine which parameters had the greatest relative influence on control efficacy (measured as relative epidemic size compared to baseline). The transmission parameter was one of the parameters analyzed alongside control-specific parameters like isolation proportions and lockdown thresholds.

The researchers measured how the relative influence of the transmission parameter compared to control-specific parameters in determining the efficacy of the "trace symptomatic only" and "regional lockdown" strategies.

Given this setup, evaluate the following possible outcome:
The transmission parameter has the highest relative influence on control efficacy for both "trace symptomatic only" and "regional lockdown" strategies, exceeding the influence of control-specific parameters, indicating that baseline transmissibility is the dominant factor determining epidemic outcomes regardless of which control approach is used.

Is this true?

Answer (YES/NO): YES